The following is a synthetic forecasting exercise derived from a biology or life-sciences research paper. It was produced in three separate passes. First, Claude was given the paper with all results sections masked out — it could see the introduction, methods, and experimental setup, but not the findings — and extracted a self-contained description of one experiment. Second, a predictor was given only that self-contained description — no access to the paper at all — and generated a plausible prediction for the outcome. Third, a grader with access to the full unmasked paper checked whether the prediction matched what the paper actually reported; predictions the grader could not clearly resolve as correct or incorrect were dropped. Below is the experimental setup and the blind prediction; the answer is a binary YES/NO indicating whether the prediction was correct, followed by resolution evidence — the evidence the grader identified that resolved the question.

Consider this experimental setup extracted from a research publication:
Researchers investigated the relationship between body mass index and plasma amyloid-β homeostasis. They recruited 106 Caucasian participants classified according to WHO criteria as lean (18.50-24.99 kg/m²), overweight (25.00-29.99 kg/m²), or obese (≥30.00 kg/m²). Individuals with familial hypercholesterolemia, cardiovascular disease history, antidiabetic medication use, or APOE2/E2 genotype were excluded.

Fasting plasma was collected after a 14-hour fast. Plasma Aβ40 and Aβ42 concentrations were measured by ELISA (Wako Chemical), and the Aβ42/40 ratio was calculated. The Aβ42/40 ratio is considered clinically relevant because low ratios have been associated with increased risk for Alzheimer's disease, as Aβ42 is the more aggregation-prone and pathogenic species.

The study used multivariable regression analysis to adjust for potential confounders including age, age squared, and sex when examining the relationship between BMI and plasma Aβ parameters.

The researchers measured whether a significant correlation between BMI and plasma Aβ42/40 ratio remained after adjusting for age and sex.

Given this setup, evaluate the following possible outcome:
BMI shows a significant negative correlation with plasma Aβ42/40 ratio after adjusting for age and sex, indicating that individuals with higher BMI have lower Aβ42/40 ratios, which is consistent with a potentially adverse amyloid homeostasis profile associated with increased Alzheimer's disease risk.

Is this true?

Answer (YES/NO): YES